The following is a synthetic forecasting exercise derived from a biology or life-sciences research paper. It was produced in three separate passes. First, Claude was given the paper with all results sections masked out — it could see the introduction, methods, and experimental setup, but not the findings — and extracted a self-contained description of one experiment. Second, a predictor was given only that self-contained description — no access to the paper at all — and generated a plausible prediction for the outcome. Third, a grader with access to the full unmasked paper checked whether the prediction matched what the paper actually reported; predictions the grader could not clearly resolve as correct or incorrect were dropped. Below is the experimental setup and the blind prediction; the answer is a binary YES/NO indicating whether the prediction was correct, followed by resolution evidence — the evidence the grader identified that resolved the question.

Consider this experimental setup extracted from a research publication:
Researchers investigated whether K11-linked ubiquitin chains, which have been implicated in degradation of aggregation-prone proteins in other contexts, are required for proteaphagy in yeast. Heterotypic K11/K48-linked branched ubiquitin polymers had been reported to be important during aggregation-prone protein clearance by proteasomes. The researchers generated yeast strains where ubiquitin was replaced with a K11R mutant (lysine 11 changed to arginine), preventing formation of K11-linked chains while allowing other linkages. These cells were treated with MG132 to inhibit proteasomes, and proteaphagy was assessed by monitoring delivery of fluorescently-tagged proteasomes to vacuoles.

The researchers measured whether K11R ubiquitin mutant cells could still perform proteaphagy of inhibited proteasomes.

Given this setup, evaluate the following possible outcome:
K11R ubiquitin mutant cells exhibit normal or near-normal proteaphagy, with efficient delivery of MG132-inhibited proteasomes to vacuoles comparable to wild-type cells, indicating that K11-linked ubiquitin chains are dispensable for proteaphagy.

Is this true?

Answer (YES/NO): YES